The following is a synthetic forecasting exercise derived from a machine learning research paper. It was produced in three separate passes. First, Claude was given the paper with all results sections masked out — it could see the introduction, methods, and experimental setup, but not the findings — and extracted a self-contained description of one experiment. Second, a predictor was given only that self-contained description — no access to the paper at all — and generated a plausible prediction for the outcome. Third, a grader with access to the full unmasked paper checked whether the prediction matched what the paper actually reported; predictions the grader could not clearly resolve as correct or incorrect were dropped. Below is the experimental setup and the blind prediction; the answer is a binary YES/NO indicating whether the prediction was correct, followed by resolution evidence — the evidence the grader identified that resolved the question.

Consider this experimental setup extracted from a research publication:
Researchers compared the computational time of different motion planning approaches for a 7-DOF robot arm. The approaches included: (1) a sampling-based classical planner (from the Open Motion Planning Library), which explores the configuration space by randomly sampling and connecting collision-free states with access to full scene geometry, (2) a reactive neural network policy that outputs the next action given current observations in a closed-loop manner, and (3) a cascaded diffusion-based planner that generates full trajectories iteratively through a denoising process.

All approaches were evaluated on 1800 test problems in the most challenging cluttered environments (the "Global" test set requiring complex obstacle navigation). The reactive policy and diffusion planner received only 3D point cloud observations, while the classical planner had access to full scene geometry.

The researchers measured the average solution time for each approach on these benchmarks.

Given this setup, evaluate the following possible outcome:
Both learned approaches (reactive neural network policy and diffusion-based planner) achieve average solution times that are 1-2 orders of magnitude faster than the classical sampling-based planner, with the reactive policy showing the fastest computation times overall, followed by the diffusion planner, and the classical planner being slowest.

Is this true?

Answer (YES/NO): NO